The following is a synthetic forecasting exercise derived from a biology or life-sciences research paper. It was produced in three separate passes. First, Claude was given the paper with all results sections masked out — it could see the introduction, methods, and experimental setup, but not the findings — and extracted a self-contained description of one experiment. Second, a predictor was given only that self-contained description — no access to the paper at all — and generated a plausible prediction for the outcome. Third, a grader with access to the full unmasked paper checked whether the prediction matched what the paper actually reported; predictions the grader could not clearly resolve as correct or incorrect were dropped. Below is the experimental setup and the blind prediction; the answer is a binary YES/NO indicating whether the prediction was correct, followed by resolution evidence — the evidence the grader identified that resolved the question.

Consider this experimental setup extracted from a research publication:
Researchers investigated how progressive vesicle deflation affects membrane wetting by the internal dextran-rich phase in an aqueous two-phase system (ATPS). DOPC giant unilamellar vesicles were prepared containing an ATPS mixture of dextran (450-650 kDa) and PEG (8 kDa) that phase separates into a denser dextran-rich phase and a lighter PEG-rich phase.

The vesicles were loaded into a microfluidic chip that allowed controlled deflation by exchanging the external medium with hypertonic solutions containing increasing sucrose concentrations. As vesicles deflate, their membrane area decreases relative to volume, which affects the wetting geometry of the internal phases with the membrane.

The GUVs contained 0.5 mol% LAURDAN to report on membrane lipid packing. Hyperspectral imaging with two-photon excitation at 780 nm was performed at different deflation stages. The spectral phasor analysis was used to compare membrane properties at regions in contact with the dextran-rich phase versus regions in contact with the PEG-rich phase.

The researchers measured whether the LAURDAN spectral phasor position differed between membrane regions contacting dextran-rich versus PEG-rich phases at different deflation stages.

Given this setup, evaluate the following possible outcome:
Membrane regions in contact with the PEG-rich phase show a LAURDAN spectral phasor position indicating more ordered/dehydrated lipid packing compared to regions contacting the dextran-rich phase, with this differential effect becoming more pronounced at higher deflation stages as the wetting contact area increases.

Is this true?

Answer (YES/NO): NO